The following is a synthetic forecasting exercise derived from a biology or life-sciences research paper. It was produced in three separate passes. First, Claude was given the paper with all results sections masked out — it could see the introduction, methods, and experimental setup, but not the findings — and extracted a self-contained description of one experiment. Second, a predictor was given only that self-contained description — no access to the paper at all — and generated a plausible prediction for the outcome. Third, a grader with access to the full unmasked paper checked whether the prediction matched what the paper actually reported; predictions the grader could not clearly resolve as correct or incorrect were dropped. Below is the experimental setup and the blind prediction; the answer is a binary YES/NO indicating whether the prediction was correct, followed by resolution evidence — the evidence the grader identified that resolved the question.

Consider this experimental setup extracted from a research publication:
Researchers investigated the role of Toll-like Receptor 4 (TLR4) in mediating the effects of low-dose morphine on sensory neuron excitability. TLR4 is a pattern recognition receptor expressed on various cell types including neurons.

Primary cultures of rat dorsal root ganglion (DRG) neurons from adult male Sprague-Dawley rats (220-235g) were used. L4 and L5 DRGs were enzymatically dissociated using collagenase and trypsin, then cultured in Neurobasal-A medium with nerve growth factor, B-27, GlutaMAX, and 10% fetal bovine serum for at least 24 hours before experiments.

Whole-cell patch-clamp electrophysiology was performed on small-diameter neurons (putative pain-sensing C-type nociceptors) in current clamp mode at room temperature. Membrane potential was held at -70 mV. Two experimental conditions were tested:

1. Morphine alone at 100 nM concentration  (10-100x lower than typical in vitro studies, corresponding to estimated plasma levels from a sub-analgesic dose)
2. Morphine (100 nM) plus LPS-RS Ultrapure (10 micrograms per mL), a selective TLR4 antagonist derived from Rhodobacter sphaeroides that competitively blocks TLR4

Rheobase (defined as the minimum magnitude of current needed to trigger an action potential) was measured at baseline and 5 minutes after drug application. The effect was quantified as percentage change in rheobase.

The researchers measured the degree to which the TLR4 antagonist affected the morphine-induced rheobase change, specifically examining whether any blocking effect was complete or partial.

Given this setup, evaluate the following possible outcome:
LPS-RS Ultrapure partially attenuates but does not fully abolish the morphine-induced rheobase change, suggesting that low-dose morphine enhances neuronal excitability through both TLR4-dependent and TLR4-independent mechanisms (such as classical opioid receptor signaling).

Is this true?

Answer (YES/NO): NO